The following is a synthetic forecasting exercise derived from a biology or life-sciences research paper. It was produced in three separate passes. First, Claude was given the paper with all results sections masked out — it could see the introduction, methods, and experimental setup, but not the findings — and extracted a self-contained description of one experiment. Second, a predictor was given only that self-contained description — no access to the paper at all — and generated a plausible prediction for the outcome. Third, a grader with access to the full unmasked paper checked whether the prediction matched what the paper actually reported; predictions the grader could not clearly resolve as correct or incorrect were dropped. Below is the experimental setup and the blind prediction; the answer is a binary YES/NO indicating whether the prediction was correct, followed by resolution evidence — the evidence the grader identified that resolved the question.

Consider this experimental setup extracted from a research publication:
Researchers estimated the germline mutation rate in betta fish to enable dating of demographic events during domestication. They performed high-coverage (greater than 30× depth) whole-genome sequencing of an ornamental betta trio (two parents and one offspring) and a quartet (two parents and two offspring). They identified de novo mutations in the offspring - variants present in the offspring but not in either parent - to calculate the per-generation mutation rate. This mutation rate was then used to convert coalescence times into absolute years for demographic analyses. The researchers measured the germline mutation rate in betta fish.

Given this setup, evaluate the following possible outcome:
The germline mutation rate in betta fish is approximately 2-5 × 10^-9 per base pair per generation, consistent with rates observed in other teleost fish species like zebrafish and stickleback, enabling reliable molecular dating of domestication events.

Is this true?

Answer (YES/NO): YES